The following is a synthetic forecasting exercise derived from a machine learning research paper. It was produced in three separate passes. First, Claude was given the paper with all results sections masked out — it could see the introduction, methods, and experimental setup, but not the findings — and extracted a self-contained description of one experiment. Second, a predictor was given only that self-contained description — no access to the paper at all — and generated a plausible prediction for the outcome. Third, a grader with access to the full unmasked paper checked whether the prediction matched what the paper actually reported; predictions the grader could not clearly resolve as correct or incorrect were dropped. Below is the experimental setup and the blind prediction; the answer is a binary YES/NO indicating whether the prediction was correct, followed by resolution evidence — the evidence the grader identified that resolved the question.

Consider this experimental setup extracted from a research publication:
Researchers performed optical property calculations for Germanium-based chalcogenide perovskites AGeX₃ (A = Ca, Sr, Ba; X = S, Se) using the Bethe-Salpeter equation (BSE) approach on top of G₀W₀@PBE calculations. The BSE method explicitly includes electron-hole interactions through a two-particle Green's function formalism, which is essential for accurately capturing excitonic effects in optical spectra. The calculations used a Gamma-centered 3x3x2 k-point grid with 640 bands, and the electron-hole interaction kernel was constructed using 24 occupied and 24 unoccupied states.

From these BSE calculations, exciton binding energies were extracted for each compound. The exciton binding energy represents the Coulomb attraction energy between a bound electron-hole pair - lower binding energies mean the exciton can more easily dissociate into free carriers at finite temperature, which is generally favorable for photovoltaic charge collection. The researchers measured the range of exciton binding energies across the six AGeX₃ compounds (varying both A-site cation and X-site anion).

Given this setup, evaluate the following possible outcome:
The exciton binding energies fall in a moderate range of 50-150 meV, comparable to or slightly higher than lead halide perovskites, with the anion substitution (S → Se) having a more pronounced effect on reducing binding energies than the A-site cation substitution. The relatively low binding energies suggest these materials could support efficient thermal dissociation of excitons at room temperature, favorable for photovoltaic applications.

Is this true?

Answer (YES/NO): NO